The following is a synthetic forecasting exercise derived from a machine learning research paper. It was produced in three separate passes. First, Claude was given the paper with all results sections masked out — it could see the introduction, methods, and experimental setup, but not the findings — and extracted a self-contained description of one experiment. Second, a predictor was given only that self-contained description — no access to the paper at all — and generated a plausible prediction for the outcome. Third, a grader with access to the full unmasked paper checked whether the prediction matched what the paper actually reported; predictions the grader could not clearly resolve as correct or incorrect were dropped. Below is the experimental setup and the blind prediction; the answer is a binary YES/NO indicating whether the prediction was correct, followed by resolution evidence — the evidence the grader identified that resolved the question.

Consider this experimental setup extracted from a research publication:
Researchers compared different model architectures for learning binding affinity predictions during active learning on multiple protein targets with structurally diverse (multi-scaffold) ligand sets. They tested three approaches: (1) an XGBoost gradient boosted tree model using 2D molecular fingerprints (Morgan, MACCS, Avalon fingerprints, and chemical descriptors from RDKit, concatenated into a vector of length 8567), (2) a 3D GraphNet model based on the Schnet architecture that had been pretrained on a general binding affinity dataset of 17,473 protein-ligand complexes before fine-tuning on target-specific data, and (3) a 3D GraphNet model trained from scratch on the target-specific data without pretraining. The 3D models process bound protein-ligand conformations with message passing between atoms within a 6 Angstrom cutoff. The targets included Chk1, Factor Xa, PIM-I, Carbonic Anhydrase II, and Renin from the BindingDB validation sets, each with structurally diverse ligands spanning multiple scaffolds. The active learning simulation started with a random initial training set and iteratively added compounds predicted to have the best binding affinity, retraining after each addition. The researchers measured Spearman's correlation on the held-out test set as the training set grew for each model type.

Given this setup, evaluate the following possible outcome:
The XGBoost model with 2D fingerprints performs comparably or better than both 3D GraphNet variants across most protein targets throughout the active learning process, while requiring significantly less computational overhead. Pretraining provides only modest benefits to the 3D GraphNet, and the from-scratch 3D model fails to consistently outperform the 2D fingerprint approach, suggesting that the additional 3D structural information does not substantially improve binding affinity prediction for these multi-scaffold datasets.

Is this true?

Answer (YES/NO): NO